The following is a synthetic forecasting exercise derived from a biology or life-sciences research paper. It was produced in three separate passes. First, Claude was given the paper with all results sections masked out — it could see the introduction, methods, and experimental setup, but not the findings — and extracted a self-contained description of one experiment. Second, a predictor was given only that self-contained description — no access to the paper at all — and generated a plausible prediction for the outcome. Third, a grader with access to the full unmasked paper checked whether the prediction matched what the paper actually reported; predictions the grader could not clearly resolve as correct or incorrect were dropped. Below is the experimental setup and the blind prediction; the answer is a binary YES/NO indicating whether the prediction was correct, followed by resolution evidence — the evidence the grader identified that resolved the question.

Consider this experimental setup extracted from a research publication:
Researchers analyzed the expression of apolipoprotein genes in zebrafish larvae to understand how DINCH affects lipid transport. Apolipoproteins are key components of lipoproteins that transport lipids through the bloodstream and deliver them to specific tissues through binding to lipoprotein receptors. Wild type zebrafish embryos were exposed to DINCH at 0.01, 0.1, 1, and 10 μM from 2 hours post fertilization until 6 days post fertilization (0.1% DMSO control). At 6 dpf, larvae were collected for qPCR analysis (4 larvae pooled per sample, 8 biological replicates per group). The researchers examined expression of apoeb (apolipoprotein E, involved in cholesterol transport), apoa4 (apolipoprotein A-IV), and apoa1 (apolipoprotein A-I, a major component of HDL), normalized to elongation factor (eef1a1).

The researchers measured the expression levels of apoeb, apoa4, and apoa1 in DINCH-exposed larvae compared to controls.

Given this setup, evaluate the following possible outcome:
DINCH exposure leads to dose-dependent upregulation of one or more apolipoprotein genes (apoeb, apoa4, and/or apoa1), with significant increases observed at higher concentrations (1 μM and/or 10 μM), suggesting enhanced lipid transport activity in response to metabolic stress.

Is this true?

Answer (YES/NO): NO